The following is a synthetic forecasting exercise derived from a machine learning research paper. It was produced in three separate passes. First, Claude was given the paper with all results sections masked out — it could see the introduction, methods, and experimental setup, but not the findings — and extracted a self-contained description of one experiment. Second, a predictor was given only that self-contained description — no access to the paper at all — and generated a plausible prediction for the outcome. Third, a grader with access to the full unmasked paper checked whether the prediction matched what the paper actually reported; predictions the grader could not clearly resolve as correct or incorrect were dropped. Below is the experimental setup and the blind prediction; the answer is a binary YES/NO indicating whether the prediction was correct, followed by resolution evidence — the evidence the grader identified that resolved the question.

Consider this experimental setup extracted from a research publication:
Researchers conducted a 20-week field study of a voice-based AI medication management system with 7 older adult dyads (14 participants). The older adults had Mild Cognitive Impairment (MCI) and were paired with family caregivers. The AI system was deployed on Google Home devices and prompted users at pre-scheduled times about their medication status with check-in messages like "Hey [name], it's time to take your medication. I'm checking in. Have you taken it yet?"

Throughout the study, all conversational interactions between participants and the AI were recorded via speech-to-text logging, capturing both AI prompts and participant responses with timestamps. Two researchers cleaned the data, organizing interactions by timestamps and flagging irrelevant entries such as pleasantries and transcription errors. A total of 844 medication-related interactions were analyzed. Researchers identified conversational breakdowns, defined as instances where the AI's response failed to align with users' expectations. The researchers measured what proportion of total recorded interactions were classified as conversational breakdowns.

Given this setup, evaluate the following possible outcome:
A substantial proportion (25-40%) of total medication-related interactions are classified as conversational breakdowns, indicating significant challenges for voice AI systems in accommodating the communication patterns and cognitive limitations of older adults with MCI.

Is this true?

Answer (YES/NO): YES